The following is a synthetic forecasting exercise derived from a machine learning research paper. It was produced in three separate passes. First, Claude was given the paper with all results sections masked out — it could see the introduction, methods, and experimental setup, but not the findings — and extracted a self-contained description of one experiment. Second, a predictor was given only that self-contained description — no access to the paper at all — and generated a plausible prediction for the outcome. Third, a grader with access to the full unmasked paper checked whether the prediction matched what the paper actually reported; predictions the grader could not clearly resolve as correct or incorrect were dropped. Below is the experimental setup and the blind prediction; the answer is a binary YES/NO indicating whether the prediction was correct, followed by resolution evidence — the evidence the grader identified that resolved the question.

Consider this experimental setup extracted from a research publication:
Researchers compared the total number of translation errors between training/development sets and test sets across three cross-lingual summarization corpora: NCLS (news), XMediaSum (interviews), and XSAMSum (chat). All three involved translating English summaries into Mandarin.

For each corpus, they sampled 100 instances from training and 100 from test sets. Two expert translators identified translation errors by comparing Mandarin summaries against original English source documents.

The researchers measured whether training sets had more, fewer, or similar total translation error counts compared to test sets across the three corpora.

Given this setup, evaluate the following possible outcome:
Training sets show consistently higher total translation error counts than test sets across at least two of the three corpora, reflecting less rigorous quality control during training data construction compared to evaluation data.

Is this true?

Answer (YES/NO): YES